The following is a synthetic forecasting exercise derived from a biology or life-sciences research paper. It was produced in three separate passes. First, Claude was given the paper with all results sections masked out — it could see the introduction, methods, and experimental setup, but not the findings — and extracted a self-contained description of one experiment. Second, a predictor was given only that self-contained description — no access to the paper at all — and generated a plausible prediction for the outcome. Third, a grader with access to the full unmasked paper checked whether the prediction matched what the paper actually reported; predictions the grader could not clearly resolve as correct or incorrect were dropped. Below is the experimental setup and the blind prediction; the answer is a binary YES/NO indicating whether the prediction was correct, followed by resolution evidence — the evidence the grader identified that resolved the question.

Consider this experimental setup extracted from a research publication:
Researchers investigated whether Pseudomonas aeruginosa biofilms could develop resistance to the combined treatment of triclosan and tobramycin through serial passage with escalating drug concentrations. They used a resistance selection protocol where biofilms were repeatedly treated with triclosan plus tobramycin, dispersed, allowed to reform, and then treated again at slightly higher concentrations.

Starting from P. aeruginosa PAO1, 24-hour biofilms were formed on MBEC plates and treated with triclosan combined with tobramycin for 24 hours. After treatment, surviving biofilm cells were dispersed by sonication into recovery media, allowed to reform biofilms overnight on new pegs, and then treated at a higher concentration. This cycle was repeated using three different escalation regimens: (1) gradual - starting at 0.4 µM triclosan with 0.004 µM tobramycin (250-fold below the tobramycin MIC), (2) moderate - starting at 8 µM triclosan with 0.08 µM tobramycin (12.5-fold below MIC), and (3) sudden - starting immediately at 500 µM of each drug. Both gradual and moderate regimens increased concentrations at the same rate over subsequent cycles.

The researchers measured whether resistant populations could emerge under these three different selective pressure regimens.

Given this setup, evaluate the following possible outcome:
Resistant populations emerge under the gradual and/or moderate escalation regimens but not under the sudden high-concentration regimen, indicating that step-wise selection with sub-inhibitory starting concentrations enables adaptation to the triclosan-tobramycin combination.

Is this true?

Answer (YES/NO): NO